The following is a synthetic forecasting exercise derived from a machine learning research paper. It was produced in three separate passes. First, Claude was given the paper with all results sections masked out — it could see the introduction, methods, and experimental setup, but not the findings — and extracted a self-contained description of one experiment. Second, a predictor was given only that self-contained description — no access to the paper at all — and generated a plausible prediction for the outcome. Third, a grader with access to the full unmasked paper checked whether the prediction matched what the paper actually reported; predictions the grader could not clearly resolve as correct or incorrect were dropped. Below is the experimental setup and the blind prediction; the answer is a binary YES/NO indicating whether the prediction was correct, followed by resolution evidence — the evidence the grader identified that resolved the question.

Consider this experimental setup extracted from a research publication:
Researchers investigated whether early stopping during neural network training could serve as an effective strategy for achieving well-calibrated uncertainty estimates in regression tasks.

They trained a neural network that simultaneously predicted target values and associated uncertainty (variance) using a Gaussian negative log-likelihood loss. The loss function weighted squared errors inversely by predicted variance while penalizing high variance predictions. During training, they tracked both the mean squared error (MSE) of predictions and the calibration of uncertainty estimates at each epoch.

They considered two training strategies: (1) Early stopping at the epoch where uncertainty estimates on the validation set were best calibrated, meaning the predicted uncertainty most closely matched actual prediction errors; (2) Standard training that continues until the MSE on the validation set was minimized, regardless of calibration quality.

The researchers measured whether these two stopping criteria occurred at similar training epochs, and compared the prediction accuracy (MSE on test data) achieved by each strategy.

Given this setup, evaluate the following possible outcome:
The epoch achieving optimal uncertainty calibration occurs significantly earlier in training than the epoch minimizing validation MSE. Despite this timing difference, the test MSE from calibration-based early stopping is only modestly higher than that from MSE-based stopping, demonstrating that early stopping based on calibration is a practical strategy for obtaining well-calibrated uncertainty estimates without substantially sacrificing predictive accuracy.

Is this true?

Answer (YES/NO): NO